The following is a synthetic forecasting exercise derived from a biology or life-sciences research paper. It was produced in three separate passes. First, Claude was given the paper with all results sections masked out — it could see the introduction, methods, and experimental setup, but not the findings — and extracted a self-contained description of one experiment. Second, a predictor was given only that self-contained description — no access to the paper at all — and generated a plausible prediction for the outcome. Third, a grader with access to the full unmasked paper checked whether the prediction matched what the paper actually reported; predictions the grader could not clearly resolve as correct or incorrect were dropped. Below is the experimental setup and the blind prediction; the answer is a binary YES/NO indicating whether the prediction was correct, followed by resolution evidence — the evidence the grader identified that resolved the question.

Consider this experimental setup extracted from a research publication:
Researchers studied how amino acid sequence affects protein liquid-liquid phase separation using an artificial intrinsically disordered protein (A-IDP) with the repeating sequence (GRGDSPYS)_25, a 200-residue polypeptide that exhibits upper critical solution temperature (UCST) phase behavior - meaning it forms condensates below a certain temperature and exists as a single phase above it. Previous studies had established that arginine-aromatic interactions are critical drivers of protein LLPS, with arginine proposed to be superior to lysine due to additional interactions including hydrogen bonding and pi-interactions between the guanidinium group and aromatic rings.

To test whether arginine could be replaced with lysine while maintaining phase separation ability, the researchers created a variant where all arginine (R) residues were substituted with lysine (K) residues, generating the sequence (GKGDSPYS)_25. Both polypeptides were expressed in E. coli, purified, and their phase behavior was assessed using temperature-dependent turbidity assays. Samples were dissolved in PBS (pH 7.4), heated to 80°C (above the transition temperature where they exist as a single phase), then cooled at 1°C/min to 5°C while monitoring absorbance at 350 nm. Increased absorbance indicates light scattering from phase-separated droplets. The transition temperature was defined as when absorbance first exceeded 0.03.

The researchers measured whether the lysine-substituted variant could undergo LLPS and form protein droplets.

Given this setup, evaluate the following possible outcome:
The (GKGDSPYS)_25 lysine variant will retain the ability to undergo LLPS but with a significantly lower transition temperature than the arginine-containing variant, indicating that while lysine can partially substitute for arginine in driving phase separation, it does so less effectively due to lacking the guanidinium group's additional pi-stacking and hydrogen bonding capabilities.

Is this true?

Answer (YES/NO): YES